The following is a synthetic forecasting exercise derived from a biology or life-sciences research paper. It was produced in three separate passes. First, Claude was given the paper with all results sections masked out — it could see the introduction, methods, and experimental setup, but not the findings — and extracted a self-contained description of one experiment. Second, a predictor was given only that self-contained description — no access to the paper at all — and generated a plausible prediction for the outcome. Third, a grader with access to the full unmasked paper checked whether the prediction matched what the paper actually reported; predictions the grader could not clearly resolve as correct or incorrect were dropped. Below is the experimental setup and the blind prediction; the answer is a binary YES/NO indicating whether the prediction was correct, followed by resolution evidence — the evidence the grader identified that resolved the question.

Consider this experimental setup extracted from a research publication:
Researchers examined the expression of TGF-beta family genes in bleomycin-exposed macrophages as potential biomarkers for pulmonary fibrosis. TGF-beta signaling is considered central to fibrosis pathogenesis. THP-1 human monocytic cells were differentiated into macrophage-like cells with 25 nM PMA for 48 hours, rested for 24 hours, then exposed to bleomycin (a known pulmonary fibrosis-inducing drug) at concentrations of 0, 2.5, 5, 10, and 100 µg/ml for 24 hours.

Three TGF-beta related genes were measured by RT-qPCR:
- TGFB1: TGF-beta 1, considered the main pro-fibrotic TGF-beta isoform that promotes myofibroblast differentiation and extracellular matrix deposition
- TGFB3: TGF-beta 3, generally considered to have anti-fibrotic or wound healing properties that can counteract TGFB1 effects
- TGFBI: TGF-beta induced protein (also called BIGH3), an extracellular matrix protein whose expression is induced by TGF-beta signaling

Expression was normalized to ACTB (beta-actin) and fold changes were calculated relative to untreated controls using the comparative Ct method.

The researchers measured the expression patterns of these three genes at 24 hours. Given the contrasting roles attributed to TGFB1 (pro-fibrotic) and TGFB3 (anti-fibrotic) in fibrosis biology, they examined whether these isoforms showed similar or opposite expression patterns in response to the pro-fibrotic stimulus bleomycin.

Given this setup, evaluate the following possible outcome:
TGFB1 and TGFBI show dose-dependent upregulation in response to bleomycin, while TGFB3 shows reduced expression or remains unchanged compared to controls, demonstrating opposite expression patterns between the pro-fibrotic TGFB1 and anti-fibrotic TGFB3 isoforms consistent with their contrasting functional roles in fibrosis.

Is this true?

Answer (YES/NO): NO